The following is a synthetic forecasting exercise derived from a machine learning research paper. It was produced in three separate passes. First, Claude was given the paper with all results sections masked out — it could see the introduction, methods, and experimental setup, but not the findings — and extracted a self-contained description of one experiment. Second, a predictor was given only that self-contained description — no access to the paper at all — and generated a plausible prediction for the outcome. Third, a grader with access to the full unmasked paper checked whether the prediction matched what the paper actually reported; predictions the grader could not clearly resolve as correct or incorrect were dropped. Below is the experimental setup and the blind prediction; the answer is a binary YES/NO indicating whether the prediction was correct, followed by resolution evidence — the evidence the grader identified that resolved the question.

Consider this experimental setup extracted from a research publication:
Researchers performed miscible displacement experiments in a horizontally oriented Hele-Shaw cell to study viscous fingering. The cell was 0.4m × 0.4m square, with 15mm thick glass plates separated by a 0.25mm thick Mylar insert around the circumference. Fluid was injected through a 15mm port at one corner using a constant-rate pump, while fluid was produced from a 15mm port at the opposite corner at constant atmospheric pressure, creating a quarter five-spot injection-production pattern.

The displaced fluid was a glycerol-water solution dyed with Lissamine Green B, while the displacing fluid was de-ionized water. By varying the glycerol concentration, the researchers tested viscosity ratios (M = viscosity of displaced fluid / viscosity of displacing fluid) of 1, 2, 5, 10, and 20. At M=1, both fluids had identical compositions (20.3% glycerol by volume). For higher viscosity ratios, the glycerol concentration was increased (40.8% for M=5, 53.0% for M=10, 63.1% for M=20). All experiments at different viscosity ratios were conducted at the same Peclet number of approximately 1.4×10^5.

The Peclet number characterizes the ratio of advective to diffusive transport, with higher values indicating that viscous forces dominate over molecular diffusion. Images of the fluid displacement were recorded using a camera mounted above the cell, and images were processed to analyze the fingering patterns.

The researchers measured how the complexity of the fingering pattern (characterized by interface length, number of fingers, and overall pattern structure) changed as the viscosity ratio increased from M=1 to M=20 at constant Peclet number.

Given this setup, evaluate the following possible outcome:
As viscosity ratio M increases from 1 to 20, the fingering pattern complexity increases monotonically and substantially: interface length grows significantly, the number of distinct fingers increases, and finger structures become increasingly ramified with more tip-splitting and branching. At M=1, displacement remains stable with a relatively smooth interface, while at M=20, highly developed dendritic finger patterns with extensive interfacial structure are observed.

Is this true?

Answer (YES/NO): NO